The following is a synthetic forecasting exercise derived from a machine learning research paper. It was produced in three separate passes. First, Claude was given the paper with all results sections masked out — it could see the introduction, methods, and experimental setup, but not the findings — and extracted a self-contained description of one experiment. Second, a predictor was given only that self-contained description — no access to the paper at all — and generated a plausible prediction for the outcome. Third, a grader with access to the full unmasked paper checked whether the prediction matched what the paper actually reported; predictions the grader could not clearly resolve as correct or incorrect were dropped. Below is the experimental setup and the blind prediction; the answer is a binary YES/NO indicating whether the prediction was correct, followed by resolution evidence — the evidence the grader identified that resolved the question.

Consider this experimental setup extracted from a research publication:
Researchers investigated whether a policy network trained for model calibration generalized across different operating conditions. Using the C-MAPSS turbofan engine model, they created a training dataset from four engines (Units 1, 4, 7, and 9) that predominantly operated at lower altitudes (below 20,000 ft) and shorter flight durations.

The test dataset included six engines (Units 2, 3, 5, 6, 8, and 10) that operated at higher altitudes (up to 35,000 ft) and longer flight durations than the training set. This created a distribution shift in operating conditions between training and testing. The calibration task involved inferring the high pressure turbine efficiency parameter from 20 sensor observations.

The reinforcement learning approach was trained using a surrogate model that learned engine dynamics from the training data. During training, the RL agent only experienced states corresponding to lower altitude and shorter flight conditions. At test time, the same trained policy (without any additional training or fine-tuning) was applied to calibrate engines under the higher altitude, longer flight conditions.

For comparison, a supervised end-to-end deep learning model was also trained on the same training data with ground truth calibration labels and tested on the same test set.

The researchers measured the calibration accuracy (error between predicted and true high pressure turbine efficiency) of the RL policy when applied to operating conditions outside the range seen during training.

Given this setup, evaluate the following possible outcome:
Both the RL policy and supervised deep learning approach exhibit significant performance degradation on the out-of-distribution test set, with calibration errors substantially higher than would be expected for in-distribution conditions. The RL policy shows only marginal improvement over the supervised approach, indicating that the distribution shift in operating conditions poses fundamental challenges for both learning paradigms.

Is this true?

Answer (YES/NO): NO